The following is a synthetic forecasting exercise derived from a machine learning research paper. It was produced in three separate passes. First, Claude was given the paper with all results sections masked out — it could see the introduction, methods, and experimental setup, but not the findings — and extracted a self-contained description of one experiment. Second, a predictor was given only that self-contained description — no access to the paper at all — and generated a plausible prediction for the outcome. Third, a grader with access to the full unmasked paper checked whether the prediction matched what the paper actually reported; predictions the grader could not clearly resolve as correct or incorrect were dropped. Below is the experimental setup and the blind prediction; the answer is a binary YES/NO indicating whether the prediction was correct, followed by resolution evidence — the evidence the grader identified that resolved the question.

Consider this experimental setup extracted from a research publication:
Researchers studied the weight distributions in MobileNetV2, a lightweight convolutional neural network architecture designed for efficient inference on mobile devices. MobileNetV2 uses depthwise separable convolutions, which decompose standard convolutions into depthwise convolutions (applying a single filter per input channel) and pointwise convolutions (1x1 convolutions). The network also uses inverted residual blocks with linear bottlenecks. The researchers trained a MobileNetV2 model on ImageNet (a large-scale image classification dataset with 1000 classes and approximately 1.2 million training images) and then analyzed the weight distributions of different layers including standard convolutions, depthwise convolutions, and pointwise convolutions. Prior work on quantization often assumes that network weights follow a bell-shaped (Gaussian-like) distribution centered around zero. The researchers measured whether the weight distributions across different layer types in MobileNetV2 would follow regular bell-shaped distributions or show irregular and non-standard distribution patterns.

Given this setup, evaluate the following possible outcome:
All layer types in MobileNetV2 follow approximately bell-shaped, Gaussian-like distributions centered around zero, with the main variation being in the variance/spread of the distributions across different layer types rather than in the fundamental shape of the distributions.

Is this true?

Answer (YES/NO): NO